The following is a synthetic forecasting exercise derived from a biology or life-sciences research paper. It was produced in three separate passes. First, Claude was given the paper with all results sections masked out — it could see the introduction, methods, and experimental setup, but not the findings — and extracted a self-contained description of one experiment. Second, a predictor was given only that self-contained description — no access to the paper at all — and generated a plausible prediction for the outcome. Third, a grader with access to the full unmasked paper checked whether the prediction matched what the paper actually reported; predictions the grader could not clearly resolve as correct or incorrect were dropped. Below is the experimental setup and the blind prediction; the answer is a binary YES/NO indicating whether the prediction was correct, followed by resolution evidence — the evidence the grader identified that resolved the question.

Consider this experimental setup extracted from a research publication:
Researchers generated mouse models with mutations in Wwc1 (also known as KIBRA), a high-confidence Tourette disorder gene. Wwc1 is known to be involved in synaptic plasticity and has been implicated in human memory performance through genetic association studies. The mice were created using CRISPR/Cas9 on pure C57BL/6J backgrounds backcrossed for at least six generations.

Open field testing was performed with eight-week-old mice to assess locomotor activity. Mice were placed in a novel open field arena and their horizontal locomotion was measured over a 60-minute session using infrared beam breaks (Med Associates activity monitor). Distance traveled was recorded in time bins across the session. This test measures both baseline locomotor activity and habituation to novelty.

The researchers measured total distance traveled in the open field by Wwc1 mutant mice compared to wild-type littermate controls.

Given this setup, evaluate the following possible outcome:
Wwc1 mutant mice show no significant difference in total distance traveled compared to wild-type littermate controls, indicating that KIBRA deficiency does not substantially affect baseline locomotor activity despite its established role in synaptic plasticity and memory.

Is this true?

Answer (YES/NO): NO